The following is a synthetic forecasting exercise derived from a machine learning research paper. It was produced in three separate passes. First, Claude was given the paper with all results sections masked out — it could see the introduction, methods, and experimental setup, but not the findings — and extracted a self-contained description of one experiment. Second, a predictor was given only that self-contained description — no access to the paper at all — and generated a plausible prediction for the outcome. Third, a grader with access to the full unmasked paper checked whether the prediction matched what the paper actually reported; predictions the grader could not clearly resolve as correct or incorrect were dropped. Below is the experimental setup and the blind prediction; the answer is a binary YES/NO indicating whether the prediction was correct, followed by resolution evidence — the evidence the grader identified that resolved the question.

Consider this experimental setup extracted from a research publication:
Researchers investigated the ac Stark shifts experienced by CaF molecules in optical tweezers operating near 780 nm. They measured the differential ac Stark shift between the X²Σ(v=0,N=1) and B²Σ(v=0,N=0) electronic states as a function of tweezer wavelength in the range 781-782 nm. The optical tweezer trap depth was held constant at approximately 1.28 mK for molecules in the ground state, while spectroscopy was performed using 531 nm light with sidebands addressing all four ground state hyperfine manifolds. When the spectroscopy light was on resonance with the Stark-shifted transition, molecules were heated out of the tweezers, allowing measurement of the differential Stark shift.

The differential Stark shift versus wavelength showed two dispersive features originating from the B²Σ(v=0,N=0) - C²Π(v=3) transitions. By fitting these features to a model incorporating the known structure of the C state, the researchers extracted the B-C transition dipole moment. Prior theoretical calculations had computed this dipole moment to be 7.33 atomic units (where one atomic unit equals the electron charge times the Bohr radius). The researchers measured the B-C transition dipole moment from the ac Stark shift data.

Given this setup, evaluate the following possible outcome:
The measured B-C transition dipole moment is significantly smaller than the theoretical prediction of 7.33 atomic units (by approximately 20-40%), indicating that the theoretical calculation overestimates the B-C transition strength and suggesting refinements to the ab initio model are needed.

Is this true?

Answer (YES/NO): NO